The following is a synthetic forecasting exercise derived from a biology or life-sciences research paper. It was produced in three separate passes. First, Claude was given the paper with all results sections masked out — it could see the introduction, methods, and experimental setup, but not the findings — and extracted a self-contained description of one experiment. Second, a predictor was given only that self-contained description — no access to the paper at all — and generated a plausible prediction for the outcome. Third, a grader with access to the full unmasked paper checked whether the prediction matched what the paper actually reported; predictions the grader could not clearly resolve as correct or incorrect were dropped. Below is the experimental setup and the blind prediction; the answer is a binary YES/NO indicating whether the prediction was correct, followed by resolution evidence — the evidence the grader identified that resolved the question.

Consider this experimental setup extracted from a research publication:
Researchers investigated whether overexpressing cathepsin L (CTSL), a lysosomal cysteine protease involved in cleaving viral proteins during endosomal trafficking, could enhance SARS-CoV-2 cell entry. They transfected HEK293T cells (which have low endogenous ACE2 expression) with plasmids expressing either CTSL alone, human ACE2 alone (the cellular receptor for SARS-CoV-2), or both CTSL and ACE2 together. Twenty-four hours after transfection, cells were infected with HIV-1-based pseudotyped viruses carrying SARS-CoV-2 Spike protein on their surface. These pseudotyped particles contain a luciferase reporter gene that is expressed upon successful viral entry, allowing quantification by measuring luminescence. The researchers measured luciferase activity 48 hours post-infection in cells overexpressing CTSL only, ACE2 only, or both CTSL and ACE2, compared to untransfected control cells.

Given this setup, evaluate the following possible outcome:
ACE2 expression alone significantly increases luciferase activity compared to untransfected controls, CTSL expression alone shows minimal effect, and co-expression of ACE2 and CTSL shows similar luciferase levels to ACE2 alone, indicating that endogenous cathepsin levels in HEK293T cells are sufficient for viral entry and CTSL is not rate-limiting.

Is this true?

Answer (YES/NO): NO